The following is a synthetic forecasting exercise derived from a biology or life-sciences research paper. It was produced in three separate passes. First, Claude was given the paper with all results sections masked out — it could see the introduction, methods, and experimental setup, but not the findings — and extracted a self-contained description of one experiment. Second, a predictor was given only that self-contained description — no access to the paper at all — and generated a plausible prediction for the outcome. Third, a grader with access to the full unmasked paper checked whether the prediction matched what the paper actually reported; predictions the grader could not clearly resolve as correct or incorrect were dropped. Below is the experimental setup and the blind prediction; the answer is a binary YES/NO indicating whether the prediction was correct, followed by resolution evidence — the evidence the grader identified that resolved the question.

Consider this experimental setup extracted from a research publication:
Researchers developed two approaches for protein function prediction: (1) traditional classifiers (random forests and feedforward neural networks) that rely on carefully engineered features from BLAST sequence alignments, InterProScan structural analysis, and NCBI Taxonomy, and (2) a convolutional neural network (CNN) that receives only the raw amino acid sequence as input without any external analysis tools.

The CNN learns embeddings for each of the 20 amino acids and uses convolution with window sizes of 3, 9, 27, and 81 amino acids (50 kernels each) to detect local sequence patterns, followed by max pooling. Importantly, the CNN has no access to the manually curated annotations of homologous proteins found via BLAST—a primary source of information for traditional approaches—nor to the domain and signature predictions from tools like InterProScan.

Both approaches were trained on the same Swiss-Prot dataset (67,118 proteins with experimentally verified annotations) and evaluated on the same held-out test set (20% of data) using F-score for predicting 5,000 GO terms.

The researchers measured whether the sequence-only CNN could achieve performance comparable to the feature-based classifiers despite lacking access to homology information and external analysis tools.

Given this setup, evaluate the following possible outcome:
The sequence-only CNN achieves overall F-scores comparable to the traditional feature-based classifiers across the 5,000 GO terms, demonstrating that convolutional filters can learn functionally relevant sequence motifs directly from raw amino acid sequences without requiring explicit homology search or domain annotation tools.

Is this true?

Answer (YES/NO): NO